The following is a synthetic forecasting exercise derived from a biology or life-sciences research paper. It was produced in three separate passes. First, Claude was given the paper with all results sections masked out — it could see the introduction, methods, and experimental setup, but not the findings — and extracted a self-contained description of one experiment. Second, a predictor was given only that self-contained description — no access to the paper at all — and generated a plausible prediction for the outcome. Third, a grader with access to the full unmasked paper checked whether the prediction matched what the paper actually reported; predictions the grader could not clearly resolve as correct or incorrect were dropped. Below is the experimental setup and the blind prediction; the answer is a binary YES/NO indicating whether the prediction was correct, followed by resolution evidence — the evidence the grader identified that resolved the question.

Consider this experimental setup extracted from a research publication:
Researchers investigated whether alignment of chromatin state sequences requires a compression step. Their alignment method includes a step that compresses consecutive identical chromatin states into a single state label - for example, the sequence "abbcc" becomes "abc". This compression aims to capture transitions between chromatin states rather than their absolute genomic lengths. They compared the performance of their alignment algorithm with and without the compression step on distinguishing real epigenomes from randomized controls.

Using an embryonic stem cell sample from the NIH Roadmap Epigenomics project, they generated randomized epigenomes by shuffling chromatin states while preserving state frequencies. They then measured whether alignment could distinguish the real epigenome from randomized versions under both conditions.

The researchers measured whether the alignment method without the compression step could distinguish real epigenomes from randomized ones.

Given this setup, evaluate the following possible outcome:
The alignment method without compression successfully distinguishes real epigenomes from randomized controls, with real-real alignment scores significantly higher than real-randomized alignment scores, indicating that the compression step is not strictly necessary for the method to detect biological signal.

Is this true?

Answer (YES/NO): NO